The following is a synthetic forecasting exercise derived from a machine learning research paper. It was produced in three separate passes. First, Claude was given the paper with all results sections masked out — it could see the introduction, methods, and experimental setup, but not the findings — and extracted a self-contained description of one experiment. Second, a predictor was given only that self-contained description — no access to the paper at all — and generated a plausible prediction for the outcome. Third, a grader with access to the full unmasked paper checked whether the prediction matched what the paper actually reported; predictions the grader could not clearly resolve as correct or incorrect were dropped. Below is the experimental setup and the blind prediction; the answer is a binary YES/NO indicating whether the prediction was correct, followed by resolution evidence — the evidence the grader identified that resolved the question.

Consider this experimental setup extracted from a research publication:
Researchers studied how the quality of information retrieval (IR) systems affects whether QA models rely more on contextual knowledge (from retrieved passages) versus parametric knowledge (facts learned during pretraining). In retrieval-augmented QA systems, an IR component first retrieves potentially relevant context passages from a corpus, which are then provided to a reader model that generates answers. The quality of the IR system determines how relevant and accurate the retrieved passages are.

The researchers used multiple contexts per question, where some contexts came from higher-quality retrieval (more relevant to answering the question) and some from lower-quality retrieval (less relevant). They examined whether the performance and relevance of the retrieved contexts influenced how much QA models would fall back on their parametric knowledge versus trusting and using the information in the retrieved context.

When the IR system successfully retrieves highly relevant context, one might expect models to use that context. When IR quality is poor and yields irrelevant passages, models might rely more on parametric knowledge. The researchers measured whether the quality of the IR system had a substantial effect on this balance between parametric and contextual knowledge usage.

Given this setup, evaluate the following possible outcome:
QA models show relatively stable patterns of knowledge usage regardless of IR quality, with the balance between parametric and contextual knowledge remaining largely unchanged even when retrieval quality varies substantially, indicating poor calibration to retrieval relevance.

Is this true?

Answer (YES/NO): NO